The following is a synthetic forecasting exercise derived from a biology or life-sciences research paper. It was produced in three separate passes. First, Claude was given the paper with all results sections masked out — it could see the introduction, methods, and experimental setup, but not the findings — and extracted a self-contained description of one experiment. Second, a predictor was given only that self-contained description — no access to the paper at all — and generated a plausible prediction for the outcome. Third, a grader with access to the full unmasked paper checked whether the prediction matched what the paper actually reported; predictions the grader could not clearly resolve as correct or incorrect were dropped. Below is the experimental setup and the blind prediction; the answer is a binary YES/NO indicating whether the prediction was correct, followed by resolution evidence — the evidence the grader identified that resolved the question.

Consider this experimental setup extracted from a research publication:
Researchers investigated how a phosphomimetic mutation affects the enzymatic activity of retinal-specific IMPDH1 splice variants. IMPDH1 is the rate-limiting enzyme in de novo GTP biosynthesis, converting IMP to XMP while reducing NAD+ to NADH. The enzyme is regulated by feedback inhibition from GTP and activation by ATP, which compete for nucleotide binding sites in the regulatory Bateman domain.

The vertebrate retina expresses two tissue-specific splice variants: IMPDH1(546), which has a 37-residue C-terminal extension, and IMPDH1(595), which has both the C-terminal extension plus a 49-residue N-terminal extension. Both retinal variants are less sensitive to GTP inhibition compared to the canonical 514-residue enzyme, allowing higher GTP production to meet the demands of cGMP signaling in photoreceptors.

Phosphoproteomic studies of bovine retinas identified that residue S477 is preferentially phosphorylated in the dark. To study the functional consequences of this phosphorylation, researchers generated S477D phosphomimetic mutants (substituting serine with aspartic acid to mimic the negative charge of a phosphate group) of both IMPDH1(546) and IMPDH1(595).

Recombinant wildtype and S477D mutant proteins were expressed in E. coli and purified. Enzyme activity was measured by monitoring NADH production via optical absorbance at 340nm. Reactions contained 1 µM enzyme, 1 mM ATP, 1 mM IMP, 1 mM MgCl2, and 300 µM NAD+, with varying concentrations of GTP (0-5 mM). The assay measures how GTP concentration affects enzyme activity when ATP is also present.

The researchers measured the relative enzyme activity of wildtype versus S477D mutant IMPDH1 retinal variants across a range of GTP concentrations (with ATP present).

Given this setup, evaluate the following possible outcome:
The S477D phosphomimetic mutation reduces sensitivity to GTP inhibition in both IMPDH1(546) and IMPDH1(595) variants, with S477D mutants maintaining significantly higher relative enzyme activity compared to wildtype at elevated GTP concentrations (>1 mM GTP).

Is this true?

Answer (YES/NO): NO